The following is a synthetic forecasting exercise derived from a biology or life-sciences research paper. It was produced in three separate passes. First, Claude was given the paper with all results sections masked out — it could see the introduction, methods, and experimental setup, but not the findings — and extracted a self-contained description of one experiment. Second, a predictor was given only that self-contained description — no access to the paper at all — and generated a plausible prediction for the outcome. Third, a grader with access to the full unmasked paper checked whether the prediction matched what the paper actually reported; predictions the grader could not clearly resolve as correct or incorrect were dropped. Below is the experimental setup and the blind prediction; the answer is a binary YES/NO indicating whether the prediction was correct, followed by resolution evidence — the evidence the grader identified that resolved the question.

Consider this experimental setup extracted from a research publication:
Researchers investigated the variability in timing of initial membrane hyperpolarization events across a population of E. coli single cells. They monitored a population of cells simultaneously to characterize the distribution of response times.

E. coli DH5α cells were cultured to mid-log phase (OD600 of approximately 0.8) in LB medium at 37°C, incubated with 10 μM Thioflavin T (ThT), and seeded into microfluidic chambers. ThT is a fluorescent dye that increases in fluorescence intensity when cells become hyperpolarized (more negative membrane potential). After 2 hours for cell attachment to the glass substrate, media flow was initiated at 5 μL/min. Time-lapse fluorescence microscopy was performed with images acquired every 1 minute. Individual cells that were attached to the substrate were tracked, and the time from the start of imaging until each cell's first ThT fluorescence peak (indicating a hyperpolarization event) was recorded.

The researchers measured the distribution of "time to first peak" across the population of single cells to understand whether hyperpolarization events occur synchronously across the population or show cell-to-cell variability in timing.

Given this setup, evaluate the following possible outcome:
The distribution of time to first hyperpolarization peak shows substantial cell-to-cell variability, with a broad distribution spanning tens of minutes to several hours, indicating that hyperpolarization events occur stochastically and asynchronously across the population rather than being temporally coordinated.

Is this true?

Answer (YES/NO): NO